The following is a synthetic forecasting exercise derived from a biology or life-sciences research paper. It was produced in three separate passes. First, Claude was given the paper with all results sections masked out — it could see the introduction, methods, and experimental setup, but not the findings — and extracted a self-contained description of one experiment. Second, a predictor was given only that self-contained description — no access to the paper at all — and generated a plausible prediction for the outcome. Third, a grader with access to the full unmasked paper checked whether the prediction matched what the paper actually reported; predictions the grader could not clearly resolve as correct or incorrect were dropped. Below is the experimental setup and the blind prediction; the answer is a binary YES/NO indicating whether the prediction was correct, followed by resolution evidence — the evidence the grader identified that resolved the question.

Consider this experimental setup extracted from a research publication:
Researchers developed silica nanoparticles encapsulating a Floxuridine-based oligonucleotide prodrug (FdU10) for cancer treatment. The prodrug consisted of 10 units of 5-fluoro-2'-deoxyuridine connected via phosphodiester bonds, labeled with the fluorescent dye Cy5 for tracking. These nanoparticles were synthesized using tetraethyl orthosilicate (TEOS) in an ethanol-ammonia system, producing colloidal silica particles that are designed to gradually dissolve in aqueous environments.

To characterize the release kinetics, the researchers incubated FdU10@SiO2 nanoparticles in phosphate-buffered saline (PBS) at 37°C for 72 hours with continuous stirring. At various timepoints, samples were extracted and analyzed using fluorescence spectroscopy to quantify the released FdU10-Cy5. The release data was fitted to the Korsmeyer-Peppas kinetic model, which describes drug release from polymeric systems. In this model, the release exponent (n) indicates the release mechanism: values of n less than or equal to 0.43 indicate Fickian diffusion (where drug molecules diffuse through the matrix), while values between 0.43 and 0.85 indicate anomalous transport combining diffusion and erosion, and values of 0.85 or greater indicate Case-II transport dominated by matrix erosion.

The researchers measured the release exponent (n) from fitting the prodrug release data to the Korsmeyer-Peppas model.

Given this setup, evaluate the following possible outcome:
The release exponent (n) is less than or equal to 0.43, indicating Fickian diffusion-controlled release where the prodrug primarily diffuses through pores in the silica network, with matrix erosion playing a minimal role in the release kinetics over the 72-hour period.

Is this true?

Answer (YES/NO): YES